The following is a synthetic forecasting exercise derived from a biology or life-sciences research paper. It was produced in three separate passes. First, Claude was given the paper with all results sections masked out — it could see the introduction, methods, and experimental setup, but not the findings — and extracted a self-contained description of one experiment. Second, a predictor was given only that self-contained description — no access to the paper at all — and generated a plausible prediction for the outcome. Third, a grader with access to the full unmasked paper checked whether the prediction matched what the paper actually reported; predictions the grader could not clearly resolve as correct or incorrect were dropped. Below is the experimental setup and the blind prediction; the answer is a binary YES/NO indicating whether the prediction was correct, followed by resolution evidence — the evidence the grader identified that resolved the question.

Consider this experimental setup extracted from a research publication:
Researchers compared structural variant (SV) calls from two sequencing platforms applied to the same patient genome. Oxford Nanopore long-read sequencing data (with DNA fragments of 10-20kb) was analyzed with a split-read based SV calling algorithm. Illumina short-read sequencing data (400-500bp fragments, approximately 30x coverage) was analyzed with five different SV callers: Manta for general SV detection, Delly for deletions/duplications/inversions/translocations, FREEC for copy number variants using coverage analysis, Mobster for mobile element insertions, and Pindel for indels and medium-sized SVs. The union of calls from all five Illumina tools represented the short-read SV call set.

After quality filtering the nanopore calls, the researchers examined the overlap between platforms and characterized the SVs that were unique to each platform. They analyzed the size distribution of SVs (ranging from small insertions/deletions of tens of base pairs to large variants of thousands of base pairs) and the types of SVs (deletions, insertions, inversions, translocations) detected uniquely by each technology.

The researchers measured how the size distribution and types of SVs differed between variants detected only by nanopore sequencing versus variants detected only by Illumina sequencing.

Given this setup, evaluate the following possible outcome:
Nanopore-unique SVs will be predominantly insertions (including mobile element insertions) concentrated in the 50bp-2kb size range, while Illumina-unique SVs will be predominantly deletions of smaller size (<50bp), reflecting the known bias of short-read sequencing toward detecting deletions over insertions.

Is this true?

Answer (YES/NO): NO